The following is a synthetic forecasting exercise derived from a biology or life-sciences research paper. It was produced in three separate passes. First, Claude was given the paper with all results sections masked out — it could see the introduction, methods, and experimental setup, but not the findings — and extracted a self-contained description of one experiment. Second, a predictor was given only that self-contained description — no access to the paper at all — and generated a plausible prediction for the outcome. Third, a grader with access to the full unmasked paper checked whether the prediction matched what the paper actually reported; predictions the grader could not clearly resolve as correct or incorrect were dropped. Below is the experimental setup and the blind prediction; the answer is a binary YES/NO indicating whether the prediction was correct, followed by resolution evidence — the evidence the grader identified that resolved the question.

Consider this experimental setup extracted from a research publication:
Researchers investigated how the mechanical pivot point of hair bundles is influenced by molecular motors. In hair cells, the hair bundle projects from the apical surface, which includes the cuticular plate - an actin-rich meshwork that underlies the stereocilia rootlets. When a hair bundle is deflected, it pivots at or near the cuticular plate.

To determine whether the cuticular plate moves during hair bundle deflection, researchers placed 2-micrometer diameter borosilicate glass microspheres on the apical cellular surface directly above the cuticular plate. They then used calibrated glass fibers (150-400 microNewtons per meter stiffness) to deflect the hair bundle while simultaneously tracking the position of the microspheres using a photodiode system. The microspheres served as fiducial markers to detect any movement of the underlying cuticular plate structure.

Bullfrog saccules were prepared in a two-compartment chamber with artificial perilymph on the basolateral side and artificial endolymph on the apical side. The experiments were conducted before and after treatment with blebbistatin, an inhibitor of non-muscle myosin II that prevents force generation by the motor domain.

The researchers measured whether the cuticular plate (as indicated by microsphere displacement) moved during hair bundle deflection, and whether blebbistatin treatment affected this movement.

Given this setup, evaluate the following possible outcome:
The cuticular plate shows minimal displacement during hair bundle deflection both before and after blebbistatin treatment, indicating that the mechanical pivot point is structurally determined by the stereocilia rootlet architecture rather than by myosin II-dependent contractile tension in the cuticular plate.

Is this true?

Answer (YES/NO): NO